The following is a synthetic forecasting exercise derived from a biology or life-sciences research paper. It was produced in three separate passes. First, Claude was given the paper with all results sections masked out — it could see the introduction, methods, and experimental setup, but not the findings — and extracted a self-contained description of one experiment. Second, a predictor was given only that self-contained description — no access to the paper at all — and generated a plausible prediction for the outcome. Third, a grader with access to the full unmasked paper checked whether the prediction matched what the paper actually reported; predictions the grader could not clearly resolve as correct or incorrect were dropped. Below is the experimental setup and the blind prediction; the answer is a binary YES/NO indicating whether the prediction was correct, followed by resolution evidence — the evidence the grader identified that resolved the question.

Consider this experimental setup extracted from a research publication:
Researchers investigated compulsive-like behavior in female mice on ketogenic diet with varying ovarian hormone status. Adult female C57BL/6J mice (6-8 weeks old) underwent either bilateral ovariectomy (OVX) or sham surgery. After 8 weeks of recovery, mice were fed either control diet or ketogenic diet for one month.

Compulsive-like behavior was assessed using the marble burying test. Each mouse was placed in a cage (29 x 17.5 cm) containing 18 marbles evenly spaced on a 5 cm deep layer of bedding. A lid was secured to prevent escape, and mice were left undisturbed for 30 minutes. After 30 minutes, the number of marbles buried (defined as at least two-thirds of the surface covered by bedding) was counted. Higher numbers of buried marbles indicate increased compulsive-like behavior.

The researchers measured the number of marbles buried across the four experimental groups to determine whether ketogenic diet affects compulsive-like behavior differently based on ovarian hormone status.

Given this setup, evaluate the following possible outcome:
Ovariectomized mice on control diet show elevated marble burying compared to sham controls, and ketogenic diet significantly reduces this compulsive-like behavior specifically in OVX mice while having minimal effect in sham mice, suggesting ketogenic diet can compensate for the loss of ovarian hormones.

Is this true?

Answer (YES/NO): NO